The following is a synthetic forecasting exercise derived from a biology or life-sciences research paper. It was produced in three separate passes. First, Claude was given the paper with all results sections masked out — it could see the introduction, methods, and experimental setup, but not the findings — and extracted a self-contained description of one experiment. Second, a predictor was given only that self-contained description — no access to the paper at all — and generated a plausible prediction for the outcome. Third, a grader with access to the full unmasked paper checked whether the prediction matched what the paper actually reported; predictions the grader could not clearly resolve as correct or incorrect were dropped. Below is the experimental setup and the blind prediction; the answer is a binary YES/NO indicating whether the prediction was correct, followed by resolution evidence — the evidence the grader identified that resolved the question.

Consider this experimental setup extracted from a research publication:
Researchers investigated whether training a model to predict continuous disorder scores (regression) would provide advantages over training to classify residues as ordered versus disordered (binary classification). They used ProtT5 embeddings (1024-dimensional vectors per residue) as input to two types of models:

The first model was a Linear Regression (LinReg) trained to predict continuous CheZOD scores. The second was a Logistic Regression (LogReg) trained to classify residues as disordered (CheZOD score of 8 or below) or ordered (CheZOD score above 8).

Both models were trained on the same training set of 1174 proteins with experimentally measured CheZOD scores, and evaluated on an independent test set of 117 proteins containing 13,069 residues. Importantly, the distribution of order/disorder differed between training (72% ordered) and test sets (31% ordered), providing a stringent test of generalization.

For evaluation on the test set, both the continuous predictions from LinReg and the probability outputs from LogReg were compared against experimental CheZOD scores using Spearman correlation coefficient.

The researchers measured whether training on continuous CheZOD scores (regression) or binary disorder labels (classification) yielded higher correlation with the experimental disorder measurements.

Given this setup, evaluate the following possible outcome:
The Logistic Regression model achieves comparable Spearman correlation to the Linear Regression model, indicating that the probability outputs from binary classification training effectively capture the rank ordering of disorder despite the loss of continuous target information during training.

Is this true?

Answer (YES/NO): YES